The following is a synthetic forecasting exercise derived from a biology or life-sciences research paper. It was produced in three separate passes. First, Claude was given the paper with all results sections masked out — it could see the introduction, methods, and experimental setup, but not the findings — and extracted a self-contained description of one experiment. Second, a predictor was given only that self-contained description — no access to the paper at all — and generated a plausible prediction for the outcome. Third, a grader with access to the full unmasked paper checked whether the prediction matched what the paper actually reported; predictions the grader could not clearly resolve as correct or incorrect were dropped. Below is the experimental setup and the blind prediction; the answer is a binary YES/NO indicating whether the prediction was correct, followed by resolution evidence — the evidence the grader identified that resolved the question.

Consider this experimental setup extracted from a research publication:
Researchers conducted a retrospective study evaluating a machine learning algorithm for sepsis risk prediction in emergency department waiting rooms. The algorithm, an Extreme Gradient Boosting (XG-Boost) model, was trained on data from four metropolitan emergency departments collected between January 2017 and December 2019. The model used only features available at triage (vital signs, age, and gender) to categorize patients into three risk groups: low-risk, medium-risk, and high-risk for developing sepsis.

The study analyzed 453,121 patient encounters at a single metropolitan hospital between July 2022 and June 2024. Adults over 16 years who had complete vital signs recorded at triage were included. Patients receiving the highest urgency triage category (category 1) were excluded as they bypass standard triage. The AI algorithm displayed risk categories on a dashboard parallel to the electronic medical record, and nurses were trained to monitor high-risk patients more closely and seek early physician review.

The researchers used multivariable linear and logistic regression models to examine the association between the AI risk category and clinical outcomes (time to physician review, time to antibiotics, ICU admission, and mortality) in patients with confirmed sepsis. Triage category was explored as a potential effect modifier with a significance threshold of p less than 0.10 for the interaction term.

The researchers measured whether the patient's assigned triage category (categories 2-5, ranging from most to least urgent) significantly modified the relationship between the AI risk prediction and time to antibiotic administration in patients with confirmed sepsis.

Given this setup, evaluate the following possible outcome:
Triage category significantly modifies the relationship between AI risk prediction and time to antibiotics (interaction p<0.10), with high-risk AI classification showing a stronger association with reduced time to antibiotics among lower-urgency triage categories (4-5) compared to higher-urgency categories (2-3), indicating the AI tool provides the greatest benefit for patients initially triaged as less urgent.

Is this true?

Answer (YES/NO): NO